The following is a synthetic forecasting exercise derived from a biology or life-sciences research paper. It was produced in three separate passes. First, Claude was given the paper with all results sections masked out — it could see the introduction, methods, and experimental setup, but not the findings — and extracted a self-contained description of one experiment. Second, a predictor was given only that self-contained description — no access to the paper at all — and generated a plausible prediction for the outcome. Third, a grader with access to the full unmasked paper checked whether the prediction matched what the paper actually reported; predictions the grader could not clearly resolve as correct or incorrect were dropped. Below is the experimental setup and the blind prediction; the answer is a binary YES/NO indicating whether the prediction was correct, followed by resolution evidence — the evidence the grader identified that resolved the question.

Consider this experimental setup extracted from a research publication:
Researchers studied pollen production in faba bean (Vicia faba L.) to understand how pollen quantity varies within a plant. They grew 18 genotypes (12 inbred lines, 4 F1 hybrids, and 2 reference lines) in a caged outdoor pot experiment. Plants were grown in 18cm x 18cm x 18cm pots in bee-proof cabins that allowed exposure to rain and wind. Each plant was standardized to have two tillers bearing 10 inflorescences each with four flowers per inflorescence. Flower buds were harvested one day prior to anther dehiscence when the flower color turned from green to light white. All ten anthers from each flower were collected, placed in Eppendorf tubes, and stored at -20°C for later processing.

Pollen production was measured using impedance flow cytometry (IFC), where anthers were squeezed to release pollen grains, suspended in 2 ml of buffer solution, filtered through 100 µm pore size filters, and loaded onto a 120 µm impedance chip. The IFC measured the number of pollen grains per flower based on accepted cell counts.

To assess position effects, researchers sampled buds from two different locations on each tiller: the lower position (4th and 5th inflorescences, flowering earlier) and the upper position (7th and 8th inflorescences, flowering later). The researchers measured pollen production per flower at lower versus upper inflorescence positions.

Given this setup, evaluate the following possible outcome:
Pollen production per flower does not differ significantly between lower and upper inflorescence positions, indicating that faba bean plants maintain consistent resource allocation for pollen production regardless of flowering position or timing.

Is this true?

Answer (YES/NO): NO